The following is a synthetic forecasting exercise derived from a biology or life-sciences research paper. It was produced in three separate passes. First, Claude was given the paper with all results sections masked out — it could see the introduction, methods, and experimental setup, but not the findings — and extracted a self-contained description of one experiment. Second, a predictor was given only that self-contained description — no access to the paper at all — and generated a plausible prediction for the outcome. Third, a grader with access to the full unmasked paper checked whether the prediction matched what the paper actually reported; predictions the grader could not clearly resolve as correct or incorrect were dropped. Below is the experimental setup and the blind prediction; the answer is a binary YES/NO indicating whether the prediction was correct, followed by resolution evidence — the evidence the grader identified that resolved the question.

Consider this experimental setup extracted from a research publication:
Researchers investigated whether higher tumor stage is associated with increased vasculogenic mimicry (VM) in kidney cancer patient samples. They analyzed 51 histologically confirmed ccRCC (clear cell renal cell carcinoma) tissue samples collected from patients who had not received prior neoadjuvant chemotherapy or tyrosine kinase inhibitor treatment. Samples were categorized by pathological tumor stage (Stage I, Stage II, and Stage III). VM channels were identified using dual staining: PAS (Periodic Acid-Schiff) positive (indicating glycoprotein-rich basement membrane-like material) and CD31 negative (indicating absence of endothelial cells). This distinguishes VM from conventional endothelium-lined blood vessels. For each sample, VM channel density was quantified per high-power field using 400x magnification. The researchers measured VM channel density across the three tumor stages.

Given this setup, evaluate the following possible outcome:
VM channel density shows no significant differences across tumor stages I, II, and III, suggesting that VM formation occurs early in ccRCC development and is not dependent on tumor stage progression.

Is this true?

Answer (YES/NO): NO